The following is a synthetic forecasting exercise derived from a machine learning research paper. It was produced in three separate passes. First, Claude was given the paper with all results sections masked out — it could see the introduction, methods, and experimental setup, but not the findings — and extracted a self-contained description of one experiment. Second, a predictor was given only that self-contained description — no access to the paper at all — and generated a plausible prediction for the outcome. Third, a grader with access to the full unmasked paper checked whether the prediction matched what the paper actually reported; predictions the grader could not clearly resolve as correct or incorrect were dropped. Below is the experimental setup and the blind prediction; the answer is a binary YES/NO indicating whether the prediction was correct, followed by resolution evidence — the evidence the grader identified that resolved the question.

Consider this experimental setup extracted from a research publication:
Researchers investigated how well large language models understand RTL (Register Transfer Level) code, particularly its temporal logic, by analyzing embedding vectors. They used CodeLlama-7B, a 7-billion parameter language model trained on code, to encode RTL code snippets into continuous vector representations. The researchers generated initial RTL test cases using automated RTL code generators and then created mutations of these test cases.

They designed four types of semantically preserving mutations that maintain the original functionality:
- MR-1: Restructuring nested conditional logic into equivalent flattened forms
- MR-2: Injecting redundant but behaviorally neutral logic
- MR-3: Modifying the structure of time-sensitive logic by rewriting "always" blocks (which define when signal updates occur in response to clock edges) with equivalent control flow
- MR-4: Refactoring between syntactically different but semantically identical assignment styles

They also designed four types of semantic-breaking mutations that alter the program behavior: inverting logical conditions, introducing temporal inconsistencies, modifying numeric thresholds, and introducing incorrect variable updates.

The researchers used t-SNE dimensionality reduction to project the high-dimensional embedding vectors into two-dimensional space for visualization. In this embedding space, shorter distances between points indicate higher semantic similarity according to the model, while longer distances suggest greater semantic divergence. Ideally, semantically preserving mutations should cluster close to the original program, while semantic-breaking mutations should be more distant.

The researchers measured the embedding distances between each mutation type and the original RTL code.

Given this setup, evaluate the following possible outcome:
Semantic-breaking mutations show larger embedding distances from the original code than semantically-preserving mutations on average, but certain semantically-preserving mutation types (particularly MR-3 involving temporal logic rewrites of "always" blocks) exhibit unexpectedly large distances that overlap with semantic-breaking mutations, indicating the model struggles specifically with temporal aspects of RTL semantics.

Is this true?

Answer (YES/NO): YES